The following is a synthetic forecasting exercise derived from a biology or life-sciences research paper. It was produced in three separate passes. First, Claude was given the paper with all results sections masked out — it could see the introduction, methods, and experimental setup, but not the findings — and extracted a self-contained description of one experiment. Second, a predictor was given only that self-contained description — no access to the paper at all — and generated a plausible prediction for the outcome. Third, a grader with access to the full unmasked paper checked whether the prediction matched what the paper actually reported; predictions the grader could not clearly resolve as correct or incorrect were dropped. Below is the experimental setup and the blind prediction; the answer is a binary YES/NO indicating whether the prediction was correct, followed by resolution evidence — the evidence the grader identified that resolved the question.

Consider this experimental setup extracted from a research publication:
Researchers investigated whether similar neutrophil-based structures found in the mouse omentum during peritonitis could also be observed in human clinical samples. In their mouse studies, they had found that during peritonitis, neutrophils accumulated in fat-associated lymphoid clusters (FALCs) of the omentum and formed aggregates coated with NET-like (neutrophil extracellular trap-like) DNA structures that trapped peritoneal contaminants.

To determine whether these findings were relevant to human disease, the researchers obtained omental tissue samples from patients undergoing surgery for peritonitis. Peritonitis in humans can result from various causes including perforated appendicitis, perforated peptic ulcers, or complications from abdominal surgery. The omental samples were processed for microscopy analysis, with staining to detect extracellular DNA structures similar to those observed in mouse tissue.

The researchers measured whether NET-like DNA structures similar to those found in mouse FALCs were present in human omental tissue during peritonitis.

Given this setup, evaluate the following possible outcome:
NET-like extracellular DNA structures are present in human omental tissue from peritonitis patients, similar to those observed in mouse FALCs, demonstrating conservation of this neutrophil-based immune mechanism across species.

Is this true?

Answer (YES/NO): YES